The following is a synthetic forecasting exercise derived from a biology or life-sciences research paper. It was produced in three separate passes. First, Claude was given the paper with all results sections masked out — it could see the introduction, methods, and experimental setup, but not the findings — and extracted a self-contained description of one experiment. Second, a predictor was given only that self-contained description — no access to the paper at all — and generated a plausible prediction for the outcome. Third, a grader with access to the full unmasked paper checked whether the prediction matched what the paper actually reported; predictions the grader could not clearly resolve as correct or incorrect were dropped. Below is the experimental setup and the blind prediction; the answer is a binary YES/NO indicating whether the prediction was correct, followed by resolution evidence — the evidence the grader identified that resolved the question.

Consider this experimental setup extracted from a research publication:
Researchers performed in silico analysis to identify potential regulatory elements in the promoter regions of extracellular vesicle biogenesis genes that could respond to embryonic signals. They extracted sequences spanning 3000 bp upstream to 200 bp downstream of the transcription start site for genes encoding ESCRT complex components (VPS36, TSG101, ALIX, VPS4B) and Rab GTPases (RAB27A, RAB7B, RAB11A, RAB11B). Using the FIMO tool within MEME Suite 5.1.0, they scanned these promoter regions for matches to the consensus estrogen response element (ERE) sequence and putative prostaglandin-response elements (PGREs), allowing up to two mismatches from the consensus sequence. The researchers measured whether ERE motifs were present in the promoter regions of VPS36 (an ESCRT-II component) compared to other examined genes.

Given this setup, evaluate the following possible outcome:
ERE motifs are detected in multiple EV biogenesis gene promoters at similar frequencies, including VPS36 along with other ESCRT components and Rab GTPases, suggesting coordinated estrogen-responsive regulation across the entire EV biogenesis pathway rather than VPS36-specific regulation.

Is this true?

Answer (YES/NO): NO